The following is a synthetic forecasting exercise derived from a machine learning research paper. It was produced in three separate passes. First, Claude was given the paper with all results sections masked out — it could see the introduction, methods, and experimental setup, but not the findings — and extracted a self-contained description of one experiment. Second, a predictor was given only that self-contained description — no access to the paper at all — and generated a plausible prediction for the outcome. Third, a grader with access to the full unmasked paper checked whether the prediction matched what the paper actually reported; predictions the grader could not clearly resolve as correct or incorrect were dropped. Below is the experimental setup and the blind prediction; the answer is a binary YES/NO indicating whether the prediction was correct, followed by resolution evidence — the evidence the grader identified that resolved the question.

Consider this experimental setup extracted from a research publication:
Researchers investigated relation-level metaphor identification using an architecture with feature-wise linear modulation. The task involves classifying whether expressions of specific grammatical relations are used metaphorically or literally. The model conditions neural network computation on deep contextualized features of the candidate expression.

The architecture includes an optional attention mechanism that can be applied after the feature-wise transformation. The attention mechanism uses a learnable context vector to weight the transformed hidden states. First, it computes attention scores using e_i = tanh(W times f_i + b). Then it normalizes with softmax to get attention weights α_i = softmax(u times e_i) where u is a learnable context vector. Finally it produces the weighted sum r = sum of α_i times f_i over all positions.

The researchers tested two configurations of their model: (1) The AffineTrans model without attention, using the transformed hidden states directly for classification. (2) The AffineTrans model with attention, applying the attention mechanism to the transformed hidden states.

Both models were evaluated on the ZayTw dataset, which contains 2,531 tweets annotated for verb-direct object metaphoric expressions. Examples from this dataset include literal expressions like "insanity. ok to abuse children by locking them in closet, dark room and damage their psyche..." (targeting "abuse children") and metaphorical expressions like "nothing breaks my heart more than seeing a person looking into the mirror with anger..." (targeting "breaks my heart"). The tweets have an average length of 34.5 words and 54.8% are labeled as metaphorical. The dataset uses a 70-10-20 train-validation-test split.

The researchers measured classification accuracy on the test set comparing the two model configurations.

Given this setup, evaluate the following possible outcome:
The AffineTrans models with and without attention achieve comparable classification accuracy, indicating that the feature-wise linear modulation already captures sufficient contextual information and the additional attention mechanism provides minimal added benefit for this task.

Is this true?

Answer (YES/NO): NO